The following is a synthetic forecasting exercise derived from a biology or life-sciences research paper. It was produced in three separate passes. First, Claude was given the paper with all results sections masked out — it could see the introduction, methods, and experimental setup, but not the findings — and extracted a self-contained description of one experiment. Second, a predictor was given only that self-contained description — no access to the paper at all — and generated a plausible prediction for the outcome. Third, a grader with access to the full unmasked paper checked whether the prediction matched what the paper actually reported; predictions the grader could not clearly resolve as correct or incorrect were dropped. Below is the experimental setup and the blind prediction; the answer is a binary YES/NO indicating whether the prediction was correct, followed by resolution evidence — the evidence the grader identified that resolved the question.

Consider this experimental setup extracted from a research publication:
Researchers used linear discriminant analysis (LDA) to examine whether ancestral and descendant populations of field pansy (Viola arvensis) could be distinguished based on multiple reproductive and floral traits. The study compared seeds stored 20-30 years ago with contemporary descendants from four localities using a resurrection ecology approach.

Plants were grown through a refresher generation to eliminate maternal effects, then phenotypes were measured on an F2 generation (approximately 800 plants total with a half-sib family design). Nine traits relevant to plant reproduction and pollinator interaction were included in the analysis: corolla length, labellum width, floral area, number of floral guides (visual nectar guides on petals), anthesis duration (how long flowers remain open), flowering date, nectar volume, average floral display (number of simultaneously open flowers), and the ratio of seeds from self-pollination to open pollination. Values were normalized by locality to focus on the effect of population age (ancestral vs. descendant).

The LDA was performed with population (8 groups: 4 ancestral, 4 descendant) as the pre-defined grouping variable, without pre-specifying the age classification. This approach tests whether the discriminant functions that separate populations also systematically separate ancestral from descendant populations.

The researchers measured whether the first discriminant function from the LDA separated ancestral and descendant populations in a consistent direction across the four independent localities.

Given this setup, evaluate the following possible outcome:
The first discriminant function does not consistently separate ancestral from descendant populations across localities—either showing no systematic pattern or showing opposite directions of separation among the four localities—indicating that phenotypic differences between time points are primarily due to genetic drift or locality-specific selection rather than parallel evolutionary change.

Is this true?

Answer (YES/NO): NO